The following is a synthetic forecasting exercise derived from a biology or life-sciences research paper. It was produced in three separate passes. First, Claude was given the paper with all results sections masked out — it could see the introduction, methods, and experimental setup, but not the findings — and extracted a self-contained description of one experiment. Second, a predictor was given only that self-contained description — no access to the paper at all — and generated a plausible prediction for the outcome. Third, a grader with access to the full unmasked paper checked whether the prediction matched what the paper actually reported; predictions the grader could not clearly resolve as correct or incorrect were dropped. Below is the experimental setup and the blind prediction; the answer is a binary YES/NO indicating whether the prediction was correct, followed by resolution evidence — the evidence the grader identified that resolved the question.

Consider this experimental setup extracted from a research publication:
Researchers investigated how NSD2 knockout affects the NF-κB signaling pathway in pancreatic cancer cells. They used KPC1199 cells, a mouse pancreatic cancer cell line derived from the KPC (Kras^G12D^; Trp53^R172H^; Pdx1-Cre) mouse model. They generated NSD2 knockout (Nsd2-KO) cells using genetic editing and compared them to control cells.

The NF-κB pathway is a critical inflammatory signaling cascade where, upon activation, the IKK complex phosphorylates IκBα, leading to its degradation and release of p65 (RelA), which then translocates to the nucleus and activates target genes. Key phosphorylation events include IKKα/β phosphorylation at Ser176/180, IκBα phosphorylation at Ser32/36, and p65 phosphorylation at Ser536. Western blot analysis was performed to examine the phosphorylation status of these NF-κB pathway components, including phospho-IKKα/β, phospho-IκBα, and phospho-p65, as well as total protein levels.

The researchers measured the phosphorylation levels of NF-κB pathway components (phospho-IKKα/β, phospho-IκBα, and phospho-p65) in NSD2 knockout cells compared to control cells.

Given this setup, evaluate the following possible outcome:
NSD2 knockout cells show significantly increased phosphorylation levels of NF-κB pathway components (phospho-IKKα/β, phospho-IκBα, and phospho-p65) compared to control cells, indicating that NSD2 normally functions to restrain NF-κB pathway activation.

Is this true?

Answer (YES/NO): NO